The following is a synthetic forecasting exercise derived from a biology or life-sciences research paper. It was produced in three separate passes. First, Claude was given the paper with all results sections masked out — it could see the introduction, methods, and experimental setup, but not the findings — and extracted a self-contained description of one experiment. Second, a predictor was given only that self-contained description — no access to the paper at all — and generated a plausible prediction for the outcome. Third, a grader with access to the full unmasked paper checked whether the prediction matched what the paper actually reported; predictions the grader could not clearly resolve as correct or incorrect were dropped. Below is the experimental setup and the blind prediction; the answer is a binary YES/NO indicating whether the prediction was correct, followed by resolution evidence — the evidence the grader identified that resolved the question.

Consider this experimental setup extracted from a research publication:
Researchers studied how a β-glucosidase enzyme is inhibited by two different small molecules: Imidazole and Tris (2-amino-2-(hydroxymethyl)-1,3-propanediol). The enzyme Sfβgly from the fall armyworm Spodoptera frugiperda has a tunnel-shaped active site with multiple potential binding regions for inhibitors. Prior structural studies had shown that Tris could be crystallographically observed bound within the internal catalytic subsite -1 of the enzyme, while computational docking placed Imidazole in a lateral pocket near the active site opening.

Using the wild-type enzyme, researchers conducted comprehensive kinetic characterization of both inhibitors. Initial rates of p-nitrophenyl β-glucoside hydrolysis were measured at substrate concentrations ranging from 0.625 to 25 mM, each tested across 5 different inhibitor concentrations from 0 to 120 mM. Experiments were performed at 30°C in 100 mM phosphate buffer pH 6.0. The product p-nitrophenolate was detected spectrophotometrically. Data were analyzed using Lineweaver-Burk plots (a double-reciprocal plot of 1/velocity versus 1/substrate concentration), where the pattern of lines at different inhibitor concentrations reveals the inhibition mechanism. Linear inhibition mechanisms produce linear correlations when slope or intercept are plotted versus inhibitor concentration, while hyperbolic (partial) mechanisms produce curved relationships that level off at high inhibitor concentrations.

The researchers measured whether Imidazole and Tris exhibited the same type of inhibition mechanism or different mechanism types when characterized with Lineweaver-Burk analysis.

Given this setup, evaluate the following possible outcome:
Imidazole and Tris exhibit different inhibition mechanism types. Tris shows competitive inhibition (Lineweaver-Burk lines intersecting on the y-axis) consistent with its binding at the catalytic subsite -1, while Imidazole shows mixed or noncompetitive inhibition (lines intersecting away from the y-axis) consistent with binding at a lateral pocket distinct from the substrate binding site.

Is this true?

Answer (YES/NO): NO